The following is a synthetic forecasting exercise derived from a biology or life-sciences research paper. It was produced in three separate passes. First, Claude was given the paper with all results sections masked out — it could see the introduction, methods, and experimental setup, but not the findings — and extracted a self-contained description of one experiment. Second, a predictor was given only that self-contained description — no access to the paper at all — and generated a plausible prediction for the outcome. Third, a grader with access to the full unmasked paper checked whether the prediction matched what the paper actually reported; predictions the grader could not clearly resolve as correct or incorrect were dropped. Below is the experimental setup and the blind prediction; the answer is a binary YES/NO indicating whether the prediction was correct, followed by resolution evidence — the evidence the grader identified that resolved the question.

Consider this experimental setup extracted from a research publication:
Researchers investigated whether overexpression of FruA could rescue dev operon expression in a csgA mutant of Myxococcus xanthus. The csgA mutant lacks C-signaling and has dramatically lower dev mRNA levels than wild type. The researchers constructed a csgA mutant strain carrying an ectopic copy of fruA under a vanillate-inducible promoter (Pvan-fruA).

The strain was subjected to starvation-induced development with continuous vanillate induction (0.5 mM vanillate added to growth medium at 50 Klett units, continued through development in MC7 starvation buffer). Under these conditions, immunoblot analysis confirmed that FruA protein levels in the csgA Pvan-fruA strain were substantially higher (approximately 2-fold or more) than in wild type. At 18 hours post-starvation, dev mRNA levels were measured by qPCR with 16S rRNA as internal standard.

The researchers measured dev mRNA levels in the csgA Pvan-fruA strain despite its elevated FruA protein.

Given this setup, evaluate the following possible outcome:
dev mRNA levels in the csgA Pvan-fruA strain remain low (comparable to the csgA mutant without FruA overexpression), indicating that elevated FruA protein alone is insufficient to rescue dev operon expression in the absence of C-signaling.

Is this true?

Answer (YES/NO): YES